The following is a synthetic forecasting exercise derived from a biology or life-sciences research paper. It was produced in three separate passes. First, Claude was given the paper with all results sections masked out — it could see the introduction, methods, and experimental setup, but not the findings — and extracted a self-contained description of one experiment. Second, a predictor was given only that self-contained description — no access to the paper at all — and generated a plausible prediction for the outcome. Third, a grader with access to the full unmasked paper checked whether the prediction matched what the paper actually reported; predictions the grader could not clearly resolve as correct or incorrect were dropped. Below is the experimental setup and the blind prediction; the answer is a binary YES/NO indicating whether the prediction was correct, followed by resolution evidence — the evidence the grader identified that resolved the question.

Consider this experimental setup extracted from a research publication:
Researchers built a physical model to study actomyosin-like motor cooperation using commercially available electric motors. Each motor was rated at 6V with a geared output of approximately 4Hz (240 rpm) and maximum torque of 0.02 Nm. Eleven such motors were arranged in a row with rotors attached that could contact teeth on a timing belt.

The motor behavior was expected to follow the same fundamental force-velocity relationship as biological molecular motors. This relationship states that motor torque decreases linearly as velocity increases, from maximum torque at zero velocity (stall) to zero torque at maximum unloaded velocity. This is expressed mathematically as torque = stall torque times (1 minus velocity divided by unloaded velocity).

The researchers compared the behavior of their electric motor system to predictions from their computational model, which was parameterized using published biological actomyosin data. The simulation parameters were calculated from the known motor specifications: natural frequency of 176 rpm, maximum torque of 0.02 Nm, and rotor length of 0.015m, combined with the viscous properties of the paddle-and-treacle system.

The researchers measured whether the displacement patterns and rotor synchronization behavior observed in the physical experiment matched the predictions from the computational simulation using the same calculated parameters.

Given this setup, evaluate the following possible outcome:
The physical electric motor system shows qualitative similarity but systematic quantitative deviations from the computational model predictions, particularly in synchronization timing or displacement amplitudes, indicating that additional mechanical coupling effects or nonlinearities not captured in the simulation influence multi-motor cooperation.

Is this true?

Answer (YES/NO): YES